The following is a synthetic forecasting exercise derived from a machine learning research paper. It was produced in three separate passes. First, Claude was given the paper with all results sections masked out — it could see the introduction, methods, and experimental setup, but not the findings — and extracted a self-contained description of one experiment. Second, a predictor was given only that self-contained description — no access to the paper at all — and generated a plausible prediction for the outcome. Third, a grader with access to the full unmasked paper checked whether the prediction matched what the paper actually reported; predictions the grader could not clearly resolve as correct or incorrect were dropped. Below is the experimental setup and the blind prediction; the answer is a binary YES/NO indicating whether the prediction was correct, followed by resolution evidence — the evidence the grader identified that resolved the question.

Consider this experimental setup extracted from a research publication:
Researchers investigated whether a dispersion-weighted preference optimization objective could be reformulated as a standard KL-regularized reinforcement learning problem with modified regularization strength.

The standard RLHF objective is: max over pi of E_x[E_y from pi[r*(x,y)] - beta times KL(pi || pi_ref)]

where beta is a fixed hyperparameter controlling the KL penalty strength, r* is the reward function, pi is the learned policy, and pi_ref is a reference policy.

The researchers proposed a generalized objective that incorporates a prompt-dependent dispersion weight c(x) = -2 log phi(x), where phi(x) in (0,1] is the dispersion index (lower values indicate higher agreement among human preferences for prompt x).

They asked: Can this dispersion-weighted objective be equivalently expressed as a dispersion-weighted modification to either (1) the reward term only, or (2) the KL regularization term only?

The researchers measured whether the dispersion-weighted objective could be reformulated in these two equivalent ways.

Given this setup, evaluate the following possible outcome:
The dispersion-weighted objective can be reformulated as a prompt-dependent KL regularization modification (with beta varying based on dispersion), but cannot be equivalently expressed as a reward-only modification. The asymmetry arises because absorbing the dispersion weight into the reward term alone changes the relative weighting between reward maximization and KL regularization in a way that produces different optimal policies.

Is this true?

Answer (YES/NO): NO